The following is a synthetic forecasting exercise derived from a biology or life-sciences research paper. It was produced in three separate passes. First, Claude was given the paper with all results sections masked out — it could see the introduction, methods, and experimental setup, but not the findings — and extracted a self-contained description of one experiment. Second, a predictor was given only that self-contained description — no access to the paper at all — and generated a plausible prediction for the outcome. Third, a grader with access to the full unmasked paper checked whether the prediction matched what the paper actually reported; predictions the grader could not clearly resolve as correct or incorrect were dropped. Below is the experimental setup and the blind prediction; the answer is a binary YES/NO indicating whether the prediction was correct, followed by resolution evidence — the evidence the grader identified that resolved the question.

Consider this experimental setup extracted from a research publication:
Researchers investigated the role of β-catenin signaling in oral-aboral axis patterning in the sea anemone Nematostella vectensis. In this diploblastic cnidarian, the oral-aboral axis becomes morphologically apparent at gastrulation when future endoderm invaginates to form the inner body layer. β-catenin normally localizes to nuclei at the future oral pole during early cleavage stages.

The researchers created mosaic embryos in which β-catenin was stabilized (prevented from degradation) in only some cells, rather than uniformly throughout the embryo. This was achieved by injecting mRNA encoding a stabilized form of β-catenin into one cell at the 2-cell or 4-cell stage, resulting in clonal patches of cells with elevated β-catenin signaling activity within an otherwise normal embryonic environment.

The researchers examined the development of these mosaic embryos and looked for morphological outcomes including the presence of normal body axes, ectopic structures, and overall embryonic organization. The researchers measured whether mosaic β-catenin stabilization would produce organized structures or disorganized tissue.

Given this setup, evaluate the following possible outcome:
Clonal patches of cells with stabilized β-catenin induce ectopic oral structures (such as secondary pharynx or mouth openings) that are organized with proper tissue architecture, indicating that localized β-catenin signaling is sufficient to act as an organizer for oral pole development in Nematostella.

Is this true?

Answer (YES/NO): YES